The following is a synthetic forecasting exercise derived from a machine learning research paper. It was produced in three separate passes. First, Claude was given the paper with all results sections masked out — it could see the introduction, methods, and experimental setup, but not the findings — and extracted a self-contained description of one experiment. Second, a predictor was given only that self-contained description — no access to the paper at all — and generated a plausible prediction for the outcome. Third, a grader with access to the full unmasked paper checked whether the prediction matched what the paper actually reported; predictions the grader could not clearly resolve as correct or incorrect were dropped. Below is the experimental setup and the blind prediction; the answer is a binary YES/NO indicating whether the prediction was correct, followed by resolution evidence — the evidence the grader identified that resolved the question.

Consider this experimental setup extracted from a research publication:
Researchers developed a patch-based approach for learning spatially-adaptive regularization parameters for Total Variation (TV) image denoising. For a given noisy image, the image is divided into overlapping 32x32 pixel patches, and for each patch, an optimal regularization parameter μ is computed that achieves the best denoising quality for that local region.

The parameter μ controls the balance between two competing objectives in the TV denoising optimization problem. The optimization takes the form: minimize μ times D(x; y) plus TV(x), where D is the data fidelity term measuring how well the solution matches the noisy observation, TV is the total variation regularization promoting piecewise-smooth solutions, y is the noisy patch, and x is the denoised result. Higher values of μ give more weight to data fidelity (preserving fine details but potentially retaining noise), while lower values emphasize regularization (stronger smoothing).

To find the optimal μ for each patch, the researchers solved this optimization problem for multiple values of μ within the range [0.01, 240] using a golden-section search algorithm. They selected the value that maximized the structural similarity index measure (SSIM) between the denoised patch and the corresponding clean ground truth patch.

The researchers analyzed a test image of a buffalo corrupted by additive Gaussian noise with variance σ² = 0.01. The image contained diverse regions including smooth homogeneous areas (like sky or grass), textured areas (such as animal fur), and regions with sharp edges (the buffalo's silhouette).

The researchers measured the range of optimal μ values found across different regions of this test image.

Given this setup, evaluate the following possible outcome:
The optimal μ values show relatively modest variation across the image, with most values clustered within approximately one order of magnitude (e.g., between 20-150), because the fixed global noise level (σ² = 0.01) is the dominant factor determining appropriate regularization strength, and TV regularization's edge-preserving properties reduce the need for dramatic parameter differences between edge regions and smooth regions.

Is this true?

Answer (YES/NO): NO